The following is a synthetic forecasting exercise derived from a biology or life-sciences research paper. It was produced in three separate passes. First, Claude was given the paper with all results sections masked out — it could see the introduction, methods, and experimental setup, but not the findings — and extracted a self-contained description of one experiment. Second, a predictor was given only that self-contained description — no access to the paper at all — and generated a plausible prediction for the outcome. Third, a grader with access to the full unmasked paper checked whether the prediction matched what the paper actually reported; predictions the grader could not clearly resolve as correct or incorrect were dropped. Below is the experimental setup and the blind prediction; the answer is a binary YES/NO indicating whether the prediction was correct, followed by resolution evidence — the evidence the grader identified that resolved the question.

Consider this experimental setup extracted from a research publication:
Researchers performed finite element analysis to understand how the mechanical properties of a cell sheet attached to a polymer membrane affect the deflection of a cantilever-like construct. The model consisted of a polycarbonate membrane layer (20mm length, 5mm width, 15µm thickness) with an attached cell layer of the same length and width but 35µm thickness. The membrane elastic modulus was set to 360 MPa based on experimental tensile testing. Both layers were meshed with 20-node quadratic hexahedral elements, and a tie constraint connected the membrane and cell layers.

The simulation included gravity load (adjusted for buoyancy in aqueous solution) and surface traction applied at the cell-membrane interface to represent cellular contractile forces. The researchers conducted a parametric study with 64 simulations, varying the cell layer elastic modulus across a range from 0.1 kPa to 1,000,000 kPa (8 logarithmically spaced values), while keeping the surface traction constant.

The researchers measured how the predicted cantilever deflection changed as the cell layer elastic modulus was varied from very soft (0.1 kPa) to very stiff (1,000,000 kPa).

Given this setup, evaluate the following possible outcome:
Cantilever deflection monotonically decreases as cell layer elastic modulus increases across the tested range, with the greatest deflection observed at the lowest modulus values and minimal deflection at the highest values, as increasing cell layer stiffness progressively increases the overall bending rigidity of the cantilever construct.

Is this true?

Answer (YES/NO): NO